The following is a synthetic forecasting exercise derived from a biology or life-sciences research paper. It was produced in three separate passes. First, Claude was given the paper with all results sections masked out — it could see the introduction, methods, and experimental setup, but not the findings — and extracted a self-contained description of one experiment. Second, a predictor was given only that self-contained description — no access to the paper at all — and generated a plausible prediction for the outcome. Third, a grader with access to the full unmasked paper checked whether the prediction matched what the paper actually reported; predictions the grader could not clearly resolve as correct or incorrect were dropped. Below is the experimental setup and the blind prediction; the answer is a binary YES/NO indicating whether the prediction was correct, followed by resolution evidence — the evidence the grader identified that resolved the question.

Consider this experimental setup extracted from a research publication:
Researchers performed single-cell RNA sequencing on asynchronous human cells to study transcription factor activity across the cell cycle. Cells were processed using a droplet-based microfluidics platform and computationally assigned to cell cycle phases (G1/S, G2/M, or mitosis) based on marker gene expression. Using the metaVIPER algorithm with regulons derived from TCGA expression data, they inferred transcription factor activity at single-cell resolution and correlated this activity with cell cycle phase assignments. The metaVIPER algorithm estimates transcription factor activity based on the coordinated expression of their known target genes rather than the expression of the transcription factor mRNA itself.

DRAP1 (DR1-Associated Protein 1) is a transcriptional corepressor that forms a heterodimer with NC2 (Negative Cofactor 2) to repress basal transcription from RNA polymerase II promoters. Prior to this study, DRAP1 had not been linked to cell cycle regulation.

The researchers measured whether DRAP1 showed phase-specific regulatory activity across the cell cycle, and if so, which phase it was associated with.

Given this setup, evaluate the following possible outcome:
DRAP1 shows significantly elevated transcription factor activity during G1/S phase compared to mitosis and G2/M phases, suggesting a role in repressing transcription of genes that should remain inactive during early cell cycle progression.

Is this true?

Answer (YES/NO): YES